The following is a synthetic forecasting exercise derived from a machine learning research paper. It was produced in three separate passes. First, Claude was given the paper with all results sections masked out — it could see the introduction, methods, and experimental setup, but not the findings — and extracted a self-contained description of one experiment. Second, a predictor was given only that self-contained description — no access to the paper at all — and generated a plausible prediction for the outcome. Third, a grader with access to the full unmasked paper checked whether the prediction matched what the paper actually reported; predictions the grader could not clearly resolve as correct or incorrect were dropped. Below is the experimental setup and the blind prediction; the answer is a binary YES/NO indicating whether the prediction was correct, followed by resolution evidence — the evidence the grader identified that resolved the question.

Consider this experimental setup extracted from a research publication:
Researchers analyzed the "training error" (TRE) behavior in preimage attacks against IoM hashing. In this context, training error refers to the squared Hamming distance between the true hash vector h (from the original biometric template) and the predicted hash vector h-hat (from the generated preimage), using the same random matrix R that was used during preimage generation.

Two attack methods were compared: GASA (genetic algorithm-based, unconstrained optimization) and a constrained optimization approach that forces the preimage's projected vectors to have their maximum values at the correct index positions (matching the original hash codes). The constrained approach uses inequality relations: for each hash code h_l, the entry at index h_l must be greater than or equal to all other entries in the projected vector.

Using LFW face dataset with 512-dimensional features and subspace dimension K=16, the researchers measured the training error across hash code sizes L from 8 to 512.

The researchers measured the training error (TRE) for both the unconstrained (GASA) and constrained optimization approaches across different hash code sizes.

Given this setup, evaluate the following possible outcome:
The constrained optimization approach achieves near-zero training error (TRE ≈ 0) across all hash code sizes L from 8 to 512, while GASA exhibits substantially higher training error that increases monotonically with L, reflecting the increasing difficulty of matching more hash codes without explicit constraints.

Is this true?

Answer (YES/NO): NO